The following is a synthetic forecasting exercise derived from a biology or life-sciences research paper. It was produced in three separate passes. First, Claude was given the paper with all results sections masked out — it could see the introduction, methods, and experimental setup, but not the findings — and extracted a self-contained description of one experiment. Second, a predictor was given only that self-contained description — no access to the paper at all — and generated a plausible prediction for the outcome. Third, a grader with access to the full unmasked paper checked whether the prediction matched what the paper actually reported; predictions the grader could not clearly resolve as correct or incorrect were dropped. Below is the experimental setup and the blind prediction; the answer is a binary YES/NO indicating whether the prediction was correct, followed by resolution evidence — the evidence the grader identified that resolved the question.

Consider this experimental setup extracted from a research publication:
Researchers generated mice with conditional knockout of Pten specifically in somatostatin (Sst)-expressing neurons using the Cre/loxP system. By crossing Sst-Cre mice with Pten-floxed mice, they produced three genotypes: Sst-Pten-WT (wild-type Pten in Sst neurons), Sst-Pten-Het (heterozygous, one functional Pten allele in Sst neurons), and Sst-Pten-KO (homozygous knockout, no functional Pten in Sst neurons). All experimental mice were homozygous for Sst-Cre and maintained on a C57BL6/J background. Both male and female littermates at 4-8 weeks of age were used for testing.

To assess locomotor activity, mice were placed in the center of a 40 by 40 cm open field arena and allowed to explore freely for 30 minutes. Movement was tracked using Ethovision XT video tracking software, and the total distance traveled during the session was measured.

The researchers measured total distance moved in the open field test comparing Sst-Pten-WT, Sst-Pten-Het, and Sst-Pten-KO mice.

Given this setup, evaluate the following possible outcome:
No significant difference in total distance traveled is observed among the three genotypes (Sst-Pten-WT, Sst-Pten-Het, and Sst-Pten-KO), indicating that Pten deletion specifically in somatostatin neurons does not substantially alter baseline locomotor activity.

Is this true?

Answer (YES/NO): YES